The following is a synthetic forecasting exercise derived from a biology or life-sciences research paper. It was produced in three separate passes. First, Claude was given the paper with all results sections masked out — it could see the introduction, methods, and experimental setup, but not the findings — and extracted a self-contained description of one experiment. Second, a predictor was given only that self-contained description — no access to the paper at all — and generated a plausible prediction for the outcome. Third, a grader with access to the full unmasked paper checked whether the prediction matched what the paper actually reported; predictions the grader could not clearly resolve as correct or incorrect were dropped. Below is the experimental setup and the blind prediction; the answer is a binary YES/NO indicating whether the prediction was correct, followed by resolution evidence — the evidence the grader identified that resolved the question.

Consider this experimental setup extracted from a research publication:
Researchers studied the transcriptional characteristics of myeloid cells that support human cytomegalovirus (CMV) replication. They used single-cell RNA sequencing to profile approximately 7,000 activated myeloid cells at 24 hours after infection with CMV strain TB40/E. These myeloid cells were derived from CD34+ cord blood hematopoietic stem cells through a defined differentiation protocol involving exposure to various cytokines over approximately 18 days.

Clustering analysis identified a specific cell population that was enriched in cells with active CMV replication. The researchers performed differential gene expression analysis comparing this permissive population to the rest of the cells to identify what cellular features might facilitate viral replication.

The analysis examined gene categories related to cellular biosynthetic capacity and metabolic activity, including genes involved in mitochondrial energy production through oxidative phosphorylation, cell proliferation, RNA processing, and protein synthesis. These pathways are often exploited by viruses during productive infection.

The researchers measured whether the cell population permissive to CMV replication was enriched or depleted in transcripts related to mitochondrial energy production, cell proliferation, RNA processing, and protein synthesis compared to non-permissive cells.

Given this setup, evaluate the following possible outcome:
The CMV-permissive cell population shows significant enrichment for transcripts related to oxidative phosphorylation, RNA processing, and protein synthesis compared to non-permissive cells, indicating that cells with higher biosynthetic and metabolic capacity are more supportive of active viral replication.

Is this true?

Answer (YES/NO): YES